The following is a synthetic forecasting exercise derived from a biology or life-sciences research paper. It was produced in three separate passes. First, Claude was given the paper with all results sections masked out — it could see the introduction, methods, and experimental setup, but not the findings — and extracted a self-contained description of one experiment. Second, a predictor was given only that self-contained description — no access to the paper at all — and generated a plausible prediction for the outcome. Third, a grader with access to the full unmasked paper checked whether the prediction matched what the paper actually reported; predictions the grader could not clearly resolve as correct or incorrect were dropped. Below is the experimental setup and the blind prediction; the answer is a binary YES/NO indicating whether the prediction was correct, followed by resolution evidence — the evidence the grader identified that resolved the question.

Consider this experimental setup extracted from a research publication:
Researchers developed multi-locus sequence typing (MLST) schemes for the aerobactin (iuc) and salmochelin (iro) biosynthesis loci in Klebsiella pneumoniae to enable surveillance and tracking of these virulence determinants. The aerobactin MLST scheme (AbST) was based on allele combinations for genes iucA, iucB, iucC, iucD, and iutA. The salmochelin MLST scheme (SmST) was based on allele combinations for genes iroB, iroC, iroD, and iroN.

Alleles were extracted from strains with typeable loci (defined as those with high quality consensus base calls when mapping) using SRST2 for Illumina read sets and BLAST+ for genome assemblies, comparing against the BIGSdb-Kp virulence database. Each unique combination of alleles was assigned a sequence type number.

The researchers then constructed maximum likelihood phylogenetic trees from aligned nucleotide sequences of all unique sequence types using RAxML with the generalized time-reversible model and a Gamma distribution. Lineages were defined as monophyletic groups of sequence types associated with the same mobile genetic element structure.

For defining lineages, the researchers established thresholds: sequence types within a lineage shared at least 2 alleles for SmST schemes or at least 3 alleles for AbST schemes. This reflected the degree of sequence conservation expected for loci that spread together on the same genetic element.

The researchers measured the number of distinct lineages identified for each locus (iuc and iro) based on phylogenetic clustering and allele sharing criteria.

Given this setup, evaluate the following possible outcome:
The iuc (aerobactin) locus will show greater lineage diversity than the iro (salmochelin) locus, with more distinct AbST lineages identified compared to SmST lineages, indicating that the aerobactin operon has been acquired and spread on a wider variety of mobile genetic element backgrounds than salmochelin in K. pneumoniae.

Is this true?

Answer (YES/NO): YES